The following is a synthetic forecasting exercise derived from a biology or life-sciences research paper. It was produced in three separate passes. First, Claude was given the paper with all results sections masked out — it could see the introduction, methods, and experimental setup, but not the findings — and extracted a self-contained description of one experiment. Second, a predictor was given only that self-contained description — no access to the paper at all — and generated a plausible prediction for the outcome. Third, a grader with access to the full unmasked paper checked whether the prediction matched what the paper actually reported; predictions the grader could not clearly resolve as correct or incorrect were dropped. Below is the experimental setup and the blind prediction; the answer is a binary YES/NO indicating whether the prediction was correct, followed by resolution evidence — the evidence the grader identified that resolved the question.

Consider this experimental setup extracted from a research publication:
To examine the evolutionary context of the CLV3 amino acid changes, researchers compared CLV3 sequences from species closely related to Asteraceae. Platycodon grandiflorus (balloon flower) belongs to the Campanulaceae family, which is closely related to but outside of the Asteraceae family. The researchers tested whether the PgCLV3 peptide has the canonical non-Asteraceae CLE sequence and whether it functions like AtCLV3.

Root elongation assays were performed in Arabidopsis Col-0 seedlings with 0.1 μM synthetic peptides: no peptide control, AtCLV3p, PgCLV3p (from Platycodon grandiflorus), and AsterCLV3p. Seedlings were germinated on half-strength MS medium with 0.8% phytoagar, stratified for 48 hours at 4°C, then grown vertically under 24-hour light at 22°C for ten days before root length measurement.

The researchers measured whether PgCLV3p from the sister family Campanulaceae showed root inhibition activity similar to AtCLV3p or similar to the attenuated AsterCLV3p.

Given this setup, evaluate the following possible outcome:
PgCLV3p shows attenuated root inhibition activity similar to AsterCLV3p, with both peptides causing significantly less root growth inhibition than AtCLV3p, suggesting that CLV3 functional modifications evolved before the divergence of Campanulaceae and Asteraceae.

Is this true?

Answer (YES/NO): NO